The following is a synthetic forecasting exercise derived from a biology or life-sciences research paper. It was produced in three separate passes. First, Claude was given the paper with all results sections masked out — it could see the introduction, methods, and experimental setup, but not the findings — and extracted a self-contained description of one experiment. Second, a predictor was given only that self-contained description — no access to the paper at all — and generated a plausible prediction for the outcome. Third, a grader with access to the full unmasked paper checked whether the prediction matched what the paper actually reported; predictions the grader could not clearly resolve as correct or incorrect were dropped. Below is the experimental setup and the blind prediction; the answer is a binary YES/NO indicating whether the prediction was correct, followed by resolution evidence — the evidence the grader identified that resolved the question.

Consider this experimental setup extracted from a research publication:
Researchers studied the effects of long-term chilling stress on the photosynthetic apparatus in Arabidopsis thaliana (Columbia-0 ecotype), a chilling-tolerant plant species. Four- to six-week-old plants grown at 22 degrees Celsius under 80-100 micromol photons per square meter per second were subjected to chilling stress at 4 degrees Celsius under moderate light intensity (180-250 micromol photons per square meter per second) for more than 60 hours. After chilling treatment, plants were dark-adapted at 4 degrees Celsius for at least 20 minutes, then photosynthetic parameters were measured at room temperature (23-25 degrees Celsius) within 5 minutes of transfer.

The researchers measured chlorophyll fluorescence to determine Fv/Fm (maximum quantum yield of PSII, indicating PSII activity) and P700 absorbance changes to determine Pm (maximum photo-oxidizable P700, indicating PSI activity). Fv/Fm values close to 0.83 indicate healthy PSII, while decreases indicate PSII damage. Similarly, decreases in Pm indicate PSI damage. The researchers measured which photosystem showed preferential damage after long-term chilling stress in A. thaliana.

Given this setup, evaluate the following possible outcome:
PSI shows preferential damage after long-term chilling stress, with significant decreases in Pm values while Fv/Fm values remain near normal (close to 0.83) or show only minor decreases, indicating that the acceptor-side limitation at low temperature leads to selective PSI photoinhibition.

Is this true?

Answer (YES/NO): NO